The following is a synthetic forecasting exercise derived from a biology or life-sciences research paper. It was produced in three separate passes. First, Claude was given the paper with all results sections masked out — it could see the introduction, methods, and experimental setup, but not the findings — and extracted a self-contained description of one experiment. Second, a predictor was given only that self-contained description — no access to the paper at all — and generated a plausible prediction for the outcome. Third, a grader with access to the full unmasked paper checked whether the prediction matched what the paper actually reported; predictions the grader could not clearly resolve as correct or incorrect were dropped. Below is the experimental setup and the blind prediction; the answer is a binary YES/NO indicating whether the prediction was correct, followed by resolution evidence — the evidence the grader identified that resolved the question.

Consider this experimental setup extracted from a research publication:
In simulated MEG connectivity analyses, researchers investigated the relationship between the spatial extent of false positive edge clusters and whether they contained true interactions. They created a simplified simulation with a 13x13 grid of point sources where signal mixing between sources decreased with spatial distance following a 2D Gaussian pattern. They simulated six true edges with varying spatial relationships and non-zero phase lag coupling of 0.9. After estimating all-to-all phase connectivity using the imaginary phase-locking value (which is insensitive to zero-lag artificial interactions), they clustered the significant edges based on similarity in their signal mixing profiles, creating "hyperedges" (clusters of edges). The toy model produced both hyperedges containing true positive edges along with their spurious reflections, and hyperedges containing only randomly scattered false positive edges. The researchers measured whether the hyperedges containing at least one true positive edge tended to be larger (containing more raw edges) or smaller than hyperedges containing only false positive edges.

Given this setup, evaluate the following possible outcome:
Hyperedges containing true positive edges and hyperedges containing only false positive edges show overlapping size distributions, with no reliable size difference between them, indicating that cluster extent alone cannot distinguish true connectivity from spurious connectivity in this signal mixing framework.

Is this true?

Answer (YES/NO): NO